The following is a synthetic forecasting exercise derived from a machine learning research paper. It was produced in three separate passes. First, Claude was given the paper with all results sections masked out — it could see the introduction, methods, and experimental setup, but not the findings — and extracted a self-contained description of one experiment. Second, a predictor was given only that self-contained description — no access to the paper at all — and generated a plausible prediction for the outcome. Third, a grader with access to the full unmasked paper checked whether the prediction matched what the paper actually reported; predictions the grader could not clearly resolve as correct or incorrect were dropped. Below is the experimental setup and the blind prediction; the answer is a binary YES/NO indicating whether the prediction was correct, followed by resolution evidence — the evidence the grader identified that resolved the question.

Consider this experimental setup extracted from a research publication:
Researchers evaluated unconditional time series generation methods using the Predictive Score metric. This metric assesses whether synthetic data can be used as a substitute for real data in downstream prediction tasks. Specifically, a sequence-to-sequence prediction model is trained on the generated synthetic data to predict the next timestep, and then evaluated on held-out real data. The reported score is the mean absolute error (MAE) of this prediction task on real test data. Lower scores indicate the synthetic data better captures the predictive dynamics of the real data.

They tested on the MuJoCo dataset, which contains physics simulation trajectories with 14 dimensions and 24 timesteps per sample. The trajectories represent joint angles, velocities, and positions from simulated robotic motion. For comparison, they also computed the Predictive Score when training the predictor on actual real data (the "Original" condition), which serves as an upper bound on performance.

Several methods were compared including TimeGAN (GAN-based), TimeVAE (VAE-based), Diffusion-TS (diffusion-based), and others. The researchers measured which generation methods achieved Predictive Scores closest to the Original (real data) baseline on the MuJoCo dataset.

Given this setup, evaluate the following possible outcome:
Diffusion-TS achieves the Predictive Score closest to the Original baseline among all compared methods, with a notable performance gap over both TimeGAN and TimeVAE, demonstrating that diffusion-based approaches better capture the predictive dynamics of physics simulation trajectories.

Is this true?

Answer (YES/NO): YES